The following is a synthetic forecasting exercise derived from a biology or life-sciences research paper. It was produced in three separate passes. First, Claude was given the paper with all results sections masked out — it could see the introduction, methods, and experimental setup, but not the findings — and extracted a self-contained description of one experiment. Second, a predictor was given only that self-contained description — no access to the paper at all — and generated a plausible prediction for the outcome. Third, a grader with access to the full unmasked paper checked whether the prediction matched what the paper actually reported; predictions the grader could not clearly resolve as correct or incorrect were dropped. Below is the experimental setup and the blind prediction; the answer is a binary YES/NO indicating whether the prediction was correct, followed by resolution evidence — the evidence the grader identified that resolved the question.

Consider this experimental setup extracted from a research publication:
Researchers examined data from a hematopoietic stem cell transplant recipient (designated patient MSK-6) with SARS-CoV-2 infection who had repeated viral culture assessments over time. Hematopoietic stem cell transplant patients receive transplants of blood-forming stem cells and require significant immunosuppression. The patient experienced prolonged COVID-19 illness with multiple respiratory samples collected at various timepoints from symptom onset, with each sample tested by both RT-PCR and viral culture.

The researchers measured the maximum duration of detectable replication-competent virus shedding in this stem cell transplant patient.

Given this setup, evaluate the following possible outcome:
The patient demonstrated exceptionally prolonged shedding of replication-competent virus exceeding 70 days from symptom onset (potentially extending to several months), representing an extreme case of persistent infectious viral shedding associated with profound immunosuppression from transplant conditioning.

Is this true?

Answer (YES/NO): NO